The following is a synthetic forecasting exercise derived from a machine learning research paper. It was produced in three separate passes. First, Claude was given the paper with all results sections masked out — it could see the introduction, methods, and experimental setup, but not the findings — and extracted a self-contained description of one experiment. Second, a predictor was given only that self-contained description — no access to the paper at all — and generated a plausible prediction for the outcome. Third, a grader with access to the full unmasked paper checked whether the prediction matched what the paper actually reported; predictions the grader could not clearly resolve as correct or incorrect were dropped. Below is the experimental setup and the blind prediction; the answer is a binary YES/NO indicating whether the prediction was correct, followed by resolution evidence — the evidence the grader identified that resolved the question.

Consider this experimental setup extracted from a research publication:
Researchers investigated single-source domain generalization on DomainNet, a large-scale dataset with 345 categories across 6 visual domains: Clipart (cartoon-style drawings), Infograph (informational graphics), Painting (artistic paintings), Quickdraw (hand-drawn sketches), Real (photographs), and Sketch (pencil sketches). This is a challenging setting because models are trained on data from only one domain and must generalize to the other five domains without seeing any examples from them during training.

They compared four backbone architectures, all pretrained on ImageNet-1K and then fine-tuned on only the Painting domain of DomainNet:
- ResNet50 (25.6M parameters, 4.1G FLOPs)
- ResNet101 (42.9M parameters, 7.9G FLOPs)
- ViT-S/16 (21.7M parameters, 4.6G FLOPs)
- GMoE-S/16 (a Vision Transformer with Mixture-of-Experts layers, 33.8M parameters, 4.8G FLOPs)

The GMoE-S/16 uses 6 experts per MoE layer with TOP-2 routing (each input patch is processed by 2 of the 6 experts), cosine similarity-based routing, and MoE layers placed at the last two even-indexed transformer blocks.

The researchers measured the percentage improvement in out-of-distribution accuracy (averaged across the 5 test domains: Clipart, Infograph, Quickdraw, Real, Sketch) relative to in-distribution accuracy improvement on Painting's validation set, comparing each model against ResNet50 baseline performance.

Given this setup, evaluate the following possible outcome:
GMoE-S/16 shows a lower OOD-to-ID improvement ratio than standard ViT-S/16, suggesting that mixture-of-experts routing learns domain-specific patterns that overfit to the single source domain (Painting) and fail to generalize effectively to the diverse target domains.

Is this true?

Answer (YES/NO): NO